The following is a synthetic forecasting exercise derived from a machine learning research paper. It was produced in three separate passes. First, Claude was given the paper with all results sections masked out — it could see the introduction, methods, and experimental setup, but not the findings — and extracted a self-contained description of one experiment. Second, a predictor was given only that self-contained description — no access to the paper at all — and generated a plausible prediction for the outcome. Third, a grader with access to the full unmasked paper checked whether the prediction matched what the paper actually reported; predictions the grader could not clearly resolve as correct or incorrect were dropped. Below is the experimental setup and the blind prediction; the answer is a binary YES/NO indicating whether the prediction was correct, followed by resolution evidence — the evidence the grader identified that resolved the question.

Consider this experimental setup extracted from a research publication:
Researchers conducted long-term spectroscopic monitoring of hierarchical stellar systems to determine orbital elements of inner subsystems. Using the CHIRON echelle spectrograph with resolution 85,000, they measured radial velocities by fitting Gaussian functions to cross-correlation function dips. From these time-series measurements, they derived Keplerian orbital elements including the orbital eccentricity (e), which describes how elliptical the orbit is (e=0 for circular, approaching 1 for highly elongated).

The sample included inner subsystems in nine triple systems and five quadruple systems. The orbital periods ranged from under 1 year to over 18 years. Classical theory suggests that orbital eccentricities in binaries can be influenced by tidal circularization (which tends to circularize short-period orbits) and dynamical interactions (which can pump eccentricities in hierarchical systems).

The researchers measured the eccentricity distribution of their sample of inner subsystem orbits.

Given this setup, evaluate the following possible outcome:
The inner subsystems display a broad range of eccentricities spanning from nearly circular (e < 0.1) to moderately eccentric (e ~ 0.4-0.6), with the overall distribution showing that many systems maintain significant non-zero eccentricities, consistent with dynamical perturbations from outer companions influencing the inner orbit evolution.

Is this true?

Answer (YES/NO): NO